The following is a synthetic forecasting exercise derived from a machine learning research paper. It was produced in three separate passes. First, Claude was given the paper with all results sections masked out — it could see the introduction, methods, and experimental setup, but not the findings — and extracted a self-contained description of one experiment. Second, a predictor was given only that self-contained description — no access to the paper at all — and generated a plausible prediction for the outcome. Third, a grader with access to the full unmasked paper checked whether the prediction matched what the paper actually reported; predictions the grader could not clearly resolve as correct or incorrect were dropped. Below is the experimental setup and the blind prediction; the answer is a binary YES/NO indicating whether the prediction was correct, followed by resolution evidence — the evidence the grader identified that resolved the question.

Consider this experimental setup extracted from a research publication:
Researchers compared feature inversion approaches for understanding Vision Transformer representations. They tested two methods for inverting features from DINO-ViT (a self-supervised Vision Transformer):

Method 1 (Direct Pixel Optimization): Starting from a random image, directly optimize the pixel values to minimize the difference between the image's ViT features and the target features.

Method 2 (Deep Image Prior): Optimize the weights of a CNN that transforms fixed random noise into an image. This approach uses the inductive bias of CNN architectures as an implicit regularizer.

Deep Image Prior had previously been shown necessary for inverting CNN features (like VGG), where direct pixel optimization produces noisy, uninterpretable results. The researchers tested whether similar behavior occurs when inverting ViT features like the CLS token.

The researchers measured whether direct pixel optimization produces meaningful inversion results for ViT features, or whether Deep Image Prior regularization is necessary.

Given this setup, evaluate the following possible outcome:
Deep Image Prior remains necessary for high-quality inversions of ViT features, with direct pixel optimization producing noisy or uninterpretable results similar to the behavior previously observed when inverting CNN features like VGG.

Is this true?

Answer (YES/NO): YES